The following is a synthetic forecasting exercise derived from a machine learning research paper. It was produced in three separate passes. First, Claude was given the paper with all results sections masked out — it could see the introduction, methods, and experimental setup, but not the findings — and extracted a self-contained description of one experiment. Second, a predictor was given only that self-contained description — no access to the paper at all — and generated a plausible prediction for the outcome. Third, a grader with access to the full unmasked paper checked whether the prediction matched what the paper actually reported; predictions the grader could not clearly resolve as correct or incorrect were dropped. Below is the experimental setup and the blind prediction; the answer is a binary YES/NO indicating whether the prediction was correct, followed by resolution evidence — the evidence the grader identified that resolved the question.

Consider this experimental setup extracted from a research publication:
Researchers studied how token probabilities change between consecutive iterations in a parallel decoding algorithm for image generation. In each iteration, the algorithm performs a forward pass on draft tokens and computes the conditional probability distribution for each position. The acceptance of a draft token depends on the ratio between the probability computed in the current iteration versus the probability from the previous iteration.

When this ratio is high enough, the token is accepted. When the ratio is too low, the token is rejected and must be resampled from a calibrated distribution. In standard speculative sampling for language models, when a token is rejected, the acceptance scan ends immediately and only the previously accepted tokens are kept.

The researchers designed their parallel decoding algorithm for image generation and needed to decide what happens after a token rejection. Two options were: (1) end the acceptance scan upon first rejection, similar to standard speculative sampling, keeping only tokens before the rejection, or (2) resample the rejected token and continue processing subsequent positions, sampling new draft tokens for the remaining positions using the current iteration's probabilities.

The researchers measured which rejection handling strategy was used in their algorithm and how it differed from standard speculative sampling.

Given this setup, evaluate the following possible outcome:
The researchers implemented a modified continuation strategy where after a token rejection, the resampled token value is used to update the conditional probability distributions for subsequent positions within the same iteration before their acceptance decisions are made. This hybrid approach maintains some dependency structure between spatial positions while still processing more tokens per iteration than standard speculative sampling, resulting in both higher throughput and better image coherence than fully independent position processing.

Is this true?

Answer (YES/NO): NO